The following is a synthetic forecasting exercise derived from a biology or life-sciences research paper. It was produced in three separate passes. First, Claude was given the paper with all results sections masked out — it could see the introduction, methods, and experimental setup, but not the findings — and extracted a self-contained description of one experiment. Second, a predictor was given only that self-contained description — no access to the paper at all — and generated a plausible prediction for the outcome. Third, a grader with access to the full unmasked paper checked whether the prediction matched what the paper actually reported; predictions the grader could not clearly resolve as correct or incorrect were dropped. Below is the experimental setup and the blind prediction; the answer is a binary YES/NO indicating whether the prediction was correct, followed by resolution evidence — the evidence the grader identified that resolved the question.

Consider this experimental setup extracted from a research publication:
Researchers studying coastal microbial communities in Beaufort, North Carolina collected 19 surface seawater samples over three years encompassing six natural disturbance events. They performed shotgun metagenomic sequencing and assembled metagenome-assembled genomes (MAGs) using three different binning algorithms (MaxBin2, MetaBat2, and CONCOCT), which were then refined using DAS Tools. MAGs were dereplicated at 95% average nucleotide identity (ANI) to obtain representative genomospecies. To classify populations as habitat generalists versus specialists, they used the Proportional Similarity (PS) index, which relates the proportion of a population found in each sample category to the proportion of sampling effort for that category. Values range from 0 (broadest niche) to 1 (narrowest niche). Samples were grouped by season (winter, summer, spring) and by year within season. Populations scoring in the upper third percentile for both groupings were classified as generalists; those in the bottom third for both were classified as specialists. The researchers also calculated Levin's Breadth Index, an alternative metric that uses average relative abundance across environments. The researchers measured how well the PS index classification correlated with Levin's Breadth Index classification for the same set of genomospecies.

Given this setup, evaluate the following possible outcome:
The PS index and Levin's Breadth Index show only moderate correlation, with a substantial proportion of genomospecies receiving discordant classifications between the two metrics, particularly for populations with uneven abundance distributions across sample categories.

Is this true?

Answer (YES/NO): NO